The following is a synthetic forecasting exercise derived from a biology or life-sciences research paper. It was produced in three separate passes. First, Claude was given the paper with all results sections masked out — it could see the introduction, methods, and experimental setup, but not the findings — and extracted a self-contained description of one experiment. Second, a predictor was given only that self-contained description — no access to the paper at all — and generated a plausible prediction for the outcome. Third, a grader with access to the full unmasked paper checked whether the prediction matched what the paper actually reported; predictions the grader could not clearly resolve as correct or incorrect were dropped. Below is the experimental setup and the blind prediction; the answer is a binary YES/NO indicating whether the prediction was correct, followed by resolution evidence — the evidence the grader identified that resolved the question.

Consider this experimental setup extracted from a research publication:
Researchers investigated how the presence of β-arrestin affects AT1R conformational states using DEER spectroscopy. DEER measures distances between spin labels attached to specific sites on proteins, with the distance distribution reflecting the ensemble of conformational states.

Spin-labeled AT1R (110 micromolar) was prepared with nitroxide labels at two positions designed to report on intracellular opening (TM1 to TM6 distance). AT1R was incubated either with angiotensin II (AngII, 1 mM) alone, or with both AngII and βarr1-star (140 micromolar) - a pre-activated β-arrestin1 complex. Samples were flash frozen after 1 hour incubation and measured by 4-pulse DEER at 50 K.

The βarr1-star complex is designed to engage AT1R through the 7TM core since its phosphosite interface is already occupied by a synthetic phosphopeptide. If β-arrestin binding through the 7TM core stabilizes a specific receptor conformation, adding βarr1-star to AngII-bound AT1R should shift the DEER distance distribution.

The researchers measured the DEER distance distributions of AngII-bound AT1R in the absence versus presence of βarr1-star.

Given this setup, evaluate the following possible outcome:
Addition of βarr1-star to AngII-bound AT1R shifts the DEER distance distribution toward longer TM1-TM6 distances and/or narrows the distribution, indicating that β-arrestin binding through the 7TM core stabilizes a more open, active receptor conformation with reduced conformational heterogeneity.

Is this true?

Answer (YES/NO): YES